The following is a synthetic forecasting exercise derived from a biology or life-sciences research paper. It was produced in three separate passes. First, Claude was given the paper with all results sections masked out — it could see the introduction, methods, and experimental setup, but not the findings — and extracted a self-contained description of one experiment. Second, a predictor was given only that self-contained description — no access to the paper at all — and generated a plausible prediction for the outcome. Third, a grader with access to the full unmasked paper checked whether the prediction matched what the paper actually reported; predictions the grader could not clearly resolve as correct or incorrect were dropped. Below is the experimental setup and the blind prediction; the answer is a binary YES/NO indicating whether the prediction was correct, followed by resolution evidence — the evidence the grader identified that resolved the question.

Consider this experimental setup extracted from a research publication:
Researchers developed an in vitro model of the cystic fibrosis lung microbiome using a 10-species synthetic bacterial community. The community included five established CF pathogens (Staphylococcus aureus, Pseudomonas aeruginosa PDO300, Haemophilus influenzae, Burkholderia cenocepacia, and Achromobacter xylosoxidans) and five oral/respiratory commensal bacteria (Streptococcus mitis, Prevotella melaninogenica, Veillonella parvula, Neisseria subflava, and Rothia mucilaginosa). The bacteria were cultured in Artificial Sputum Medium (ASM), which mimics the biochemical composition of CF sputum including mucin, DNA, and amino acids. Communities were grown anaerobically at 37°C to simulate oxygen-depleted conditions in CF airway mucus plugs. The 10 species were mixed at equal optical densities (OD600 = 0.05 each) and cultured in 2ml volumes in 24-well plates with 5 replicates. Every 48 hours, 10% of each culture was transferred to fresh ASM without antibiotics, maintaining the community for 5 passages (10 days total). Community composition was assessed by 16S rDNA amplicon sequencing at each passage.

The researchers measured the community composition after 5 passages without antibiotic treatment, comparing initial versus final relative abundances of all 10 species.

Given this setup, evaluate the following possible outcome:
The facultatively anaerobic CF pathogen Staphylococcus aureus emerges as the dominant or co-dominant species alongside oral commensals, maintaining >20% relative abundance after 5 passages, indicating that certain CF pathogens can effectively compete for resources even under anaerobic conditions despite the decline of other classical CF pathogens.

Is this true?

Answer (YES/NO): NO